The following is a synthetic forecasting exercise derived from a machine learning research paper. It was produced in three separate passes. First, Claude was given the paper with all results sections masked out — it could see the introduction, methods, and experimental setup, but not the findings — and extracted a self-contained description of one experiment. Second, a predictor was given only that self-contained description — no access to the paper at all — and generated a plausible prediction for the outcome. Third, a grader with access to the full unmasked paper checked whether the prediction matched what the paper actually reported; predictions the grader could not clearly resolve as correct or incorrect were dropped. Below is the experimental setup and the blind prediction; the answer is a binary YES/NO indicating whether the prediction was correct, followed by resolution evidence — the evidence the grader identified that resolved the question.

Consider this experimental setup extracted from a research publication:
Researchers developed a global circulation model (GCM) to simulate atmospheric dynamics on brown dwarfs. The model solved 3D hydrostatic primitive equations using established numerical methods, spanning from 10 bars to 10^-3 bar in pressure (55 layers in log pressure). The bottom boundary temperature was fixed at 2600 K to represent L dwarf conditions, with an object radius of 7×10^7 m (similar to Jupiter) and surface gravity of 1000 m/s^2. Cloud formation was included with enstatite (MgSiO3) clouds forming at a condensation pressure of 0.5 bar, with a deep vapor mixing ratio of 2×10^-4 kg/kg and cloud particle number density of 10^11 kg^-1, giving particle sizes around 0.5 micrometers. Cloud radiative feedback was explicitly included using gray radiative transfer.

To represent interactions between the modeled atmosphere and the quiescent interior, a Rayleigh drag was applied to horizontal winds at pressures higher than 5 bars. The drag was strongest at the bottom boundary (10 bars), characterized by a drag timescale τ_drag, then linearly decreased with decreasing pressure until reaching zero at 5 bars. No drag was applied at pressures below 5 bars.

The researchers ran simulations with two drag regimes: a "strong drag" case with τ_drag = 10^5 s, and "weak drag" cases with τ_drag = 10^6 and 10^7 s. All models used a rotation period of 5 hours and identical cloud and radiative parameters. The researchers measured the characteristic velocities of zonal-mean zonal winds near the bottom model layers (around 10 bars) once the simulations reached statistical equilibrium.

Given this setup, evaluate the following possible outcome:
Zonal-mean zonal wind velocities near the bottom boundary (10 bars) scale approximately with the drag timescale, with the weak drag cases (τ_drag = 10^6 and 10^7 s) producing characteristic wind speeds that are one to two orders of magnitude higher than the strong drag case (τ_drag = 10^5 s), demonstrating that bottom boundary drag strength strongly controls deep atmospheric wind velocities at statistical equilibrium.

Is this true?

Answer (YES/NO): YES